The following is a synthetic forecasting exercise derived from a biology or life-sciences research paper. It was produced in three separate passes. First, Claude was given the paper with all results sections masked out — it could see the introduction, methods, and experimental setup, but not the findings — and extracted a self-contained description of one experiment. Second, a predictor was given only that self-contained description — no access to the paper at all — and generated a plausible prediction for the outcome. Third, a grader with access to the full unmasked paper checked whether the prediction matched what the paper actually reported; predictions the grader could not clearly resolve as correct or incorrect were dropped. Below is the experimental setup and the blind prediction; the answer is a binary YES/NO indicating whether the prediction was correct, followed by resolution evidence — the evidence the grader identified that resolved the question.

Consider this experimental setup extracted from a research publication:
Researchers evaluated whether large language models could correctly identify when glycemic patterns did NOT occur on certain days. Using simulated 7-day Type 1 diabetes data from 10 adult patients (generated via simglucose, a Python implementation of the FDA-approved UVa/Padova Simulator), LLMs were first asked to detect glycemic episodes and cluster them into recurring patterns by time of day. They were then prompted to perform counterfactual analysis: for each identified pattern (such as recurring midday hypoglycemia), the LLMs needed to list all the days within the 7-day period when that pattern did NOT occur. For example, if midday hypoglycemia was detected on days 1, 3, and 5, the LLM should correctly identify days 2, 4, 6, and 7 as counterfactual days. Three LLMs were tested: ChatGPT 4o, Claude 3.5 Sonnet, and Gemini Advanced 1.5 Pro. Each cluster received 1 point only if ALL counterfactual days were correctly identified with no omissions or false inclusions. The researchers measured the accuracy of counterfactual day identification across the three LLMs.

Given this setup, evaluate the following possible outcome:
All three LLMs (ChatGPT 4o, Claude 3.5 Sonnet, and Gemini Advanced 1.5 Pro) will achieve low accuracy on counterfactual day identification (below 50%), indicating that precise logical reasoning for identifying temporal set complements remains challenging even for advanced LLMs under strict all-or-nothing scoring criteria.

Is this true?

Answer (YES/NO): NO